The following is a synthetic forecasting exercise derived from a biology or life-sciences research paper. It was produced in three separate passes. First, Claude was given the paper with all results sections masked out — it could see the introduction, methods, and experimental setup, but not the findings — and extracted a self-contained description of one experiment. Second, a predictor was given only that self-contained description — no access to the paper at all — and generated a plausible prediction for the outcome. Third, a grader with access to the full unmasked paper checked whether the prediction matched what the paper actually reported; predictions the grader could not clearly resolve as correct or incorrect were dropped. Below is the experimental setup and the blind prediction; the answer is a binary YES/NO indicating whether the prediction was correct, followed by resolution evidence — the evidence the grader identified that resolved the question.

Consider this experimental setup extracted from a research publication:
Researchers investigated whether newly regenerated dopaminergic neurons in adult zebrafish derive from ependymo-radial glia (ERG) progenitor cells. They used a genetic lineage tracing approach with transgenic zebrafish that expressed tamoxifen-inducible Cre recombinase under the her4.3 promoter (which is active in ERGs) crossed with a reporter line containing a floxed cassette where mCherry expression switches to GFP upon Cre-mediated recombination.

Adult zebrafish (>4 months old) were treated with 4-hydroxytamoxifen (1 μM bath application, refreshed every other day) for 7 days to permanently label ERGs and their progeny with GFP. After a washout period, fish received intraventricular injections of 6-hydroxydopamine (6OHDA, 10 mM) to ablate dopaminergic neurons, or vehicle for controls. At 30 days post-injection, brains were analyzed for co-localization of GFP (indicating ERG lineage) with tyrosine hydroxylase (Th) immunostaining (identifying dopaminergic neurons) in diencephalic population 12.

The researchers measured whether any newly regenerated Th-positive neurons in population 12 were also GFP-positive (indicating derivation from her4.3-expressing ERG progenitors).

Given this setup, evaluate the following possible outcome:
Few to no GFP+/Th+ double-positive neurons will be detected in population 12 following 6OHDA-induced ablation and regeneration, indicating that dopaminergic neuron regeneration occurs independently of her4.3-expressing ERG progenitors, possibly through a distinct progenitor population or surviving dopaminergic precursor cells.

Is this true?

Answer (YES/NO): NO